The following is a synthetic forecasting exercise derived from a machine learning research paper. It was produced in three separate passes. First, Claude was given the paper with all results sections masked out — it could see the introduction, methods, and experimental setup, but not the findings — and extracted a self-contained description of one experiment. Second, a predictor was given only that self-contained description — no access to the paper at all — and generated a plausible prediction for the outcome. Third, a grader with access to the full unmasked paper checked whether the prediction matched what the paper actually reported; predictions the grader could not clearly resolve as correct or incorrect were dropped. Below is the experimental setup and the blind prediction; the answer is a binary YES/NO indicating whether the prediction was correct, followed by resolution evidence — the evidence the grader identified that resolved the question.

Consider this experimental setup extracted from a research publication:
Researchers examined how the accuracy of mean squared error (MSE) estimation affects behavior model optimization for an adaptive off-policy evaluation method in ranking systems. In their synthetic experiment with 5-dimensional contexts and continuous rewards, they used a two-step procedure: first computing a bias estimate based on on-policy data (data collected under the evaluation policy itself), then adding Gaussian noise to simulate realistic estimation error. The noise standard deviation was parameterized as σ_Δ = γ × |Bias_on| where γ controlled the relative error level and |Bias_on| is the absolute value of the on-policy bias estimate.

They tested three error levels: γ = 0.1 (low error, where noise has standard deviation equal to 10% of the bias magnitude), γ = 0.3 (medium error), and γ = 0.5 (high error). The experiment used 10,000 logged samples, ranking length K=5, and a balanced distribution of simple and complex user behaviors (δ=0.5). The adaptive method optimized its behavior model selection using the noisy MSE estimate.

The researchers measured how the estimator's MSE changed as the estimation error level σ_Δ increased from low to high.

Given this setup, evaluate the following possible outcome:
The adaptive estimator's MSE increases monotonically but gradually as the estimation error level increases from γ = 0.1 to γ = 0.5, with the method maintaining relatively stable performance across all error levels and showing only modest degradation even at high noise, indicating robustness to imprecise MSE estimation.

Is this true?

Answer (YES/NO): NO